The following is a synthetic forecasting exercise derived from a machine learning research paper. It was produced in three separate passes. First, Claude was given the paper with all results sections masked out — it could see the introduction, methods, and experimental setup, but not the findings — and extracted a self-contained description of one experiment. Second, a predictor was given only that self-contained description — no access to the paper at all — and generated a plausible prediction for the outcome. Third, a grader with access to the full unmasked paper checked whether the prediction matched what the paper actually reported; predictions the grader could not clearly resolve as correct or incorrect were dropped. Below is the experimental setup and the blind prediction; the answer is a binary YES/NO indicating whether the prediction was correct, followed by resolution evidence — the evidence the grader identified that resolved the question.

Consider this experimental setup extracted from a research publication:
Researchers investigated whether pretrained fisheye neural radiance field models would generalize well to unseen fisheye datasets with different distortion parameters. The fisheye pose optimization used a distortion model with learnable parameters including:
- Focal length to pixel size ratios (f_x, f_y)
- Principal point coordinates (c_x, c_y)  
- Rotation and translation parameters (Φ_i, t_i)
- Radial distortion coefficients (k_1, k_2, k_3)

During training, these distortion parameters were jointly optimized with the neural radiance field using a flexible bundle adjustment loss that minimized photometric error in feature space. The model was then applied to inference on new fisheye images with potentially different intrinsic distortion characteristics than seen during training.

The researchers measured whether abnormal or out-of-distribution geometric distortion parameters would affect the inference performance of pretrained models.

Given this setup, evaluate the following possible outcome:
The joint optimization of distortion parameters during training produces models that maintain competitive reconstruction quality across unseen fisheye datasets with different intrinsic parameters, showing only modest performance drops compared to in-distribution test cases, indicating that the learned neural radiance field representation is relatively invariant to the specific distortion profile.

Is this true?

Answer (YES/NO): NO